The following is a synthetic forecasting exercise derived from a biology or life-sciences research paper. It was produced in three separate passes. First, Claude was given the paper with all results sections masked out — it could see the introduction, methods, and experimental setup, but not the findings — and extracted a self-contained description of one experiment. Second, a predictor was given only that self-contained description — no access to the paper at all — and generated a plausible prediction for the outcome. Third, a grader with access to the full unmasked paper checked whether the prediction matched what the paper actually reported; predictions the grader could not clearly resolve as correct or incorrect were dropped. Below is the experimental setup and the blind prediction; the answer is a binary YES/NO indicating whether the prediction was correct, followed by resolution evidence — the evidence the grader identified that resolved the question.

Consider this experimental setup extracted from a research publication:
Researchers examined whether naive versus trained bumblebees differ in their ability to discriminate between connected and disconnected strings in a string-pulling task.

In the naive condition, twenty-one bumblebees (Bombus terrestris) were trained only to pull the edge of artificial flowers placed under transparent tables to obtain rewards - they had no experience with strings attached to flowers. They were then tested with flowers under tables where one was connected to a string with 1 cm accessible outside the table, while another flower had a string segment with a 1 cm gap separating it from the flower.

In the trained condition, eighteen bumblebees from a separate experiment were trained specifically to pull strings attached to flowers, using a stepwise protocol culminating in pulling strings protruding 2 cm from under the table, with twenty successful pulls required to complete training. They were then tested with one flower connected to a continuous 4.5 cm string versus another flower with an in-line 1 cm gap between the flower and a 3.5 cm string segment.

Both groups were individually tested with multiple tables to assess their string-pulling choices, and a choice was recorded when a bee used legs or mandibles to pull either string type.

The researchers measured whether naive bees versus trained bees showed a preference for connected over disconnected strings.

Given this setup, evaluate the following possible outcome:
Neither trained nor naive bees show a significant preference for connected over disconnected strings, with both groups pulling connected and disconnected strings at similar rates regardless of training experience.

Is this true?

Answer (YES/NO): NO